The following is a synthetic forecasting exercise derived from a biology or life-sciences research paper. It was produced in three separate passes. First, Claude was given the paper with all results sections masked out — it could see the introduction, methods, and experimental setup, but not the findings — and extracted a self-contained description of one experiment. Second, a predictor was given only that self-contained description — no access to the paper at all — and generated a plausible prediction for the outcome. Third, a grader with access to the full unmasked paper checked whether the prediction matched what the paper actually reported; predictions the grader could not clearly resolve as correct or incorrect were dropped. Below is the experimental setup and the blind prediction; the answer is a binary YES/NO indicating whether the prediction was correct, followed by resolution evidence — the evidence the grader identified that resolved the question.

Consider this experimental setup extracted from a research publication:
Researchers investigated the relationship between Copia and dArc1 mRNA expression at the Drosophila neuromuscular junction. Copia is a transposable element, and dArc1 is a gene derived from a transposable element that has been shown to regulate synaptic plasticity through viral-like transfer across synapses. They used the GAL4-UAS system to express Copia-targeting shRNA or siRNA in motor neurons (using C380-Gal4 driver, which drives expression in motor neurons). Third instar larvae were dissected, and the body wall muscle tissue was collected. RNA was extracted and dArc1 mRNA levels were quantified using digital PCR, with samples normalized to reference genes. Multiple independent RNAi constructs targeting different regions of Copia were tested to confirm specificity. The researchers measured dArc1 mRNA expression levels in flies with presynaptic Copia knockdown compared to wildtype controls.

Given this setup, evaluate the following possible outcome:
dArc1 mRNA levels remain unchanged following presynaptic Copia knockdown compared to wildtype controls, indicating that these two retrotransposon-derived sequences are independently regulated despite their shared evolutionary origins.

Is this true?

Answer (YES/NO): NO